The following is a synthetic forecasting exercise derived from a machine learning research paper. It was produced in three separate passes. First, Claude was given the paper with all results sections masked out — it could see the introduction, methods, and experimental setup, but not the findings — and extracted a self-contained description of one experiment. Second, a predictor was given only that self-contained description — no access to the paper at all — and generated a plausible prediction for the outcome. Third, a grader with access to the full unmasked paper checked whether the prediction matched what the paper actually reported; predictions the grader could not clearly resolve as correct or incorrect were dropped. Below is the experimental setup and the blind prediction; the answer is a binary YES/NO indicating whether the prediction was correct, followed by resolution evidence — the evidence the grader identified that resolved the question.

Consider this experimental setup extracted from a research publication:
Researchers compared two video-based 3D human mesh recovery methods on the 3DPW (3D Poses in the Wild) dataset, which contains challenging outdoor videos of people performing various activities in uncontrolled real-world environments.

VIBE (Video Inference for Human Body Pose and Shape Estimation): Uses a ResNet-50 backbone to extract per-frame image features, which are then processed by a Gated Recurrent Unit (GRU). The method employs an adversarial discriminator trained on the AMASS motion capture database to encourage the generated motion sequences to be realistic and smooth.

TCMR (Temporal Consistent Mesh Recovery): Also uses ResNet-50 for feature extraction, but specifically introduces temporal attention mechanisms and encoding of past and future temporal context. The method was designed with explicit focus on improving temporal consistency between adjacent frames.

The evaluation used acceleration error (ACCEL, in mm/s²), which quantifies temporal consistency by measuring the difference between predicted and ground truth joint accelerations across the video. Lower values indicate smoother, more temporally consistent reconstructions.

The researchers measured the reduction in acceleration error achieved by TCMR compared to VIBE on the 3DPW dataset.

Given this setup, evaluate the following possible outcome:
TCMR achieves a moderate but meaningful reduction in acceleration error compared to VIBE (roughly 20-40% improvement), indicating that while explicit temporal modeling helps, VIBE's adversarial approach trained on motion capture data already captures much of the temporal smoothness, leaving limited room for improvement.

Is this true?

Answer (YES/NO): NO